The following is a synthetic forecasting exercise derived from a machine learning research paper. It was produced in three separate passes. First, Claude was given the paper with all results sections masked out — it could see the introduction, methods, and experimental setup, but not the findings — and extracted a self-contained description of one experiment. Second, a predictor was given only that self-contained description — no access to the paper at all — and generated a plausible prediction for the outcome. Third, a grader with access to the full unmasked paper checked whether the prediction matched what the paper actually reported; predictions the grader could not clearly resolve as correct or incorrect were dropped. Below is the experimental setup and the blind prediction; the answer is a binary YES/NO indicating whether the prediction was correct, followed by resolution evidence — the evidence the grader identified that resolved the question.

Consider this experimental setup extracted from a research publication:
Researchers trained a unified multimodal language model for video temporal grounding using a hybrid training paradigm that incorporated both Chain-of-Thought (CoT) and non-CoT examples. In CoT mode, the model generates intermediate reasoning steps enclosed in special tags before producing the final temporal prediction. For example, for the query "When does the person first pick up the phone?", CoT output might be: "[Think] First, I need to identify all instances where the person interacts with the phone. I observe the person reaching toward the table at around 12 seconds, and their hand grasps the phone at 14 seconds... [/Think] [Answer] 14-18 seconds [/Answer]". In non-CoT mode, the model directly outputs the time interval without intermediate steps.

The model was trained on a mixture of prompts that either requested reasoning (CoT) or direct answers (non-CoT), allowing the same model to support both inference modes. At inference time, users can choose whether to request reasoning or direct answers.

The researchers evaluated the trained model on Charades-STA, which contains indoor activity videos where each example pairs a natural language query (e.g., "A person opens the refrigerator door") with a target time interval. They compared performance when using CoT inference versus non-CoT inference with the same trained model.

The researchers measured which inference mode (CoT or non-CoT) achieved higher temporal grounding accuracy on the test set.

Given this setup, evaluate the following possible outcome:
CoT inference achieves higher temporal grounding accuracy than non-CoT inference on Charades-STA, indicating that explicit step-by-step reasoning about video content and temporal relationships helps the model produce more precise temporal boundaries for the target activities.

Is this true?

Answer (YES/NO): YES